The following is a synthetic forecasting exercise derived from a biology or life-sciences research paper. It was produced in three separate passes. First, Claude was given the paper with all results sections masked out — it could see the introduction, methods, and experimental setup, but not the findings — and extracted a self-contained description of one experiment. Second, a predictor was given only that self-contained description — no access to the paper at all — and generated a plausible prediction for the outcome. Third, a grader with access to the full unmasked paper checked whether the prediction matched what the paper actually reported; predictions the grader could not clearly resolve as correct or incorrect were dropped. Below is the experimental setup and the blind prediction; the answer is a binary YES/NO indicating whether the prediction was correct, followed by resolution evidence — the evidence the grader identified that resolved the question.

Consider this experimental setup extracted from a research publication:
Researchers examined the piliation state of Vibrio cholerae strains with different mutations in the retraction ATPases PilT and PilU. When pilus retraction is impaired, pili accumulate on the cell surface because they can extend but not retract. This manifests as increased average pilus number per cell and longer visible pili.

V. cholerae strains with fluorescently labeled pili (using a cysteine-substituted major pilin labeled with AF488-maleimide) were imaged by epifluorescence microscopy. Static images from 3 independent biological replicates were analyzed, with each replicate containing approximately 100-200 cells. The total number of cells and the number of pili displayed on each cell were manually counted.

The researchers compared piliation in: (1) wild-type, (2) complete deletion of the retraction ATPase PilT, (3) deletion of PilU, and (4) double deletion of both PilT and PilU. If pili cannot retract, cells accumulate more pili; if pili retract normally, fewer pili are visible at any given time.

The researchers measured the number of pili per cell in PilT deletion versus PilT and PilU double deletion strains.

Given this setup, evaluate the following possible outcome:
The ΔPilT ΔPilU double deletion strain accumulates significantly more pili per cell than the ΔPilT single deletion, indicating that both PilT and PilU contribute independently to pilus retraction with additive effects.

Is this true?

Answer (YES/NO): NO